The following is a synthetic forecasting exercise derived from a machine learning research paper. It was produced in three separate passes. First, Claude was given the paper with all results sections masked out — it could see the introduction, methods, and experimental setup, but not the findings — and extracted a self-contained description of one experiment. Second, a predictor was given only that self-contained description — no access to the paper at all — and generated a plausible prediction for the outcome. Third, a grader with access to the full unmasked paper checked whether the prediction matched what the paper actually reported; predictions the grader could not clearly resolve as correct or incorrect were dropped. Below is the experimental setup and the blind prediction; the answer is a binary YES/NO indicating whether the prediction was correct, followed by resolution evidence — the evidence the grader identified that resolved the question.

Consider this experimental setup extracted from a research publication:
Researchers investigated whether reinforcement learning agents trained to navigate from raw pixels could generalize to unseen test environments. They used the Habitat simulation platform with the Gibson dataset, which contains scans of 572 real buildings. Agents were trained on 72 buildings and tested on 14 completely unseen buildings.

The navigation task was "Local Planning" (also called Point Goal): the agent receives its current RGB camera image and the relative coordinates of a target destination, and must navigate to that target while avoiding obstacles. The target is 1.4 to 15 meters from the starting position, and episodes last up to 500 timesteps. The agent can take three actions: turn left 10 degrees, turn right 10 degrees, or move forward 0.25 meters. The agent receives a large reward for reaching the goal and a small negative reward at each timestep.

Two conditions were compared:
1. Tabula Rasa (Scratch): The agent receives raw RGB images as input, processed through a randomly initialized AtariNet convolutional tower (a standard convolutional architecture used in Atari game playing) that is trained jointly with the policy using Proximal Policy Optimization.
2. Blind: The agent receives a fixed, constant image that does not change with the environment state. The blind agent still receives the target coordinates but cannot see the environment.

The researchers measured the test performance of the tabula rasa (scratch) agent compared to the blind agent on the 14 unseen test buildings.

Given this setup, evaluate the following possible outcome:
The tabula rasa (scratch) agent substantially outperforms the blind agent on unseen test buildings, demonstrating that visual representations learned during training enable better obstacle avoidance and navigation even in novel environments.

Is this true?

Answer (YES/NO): NO